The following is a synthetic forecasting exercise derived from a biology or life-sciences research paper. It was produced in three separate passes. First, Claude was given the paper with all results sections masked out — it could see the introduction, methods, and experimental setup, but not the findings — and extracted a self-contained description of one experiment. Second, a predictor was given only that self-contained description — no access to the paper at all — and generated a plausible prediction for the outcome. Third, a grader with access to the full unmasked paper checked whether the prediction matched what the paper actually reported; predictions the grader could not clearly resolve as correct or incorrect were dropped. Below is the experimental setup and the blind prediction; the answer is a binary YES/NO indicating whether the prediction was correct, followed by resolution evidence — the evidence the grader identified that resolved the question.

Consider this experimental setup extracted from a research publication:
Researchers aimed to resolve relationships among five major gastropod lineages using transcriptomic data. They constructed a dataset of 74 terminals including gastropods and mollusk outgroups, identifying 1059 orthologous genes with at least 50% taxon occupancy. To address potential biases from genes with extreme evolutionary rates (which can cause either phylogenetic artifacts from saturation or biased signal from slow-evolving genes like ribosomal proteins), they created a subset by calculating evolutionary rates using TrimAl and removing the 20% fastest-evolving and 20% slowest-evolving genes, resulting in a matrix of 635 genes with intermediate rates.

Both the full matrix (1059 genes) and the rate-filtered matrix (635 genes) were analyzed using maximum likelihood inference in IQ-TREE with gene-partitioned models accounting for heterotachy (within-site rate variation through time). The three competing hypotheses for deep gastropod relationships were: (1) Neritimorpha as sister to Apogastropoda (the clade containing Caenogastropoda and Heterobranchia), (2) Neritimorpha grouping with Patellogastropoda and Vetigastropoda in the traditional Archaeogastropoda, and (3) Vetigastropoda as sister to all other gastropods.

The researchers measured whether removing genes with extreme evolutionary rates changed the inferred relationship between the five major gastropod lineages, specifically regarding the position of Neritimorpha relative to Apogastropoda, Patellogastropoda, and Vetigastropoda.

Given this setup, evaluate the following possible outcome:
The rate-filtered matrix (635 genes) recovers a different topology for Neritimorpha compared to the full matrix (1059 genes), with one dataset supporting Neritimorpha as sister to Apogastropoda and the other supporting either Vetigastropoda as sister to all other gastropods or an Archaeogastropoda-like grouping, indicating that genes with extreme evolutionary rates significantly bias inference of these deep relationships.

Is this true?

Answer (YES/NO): NO